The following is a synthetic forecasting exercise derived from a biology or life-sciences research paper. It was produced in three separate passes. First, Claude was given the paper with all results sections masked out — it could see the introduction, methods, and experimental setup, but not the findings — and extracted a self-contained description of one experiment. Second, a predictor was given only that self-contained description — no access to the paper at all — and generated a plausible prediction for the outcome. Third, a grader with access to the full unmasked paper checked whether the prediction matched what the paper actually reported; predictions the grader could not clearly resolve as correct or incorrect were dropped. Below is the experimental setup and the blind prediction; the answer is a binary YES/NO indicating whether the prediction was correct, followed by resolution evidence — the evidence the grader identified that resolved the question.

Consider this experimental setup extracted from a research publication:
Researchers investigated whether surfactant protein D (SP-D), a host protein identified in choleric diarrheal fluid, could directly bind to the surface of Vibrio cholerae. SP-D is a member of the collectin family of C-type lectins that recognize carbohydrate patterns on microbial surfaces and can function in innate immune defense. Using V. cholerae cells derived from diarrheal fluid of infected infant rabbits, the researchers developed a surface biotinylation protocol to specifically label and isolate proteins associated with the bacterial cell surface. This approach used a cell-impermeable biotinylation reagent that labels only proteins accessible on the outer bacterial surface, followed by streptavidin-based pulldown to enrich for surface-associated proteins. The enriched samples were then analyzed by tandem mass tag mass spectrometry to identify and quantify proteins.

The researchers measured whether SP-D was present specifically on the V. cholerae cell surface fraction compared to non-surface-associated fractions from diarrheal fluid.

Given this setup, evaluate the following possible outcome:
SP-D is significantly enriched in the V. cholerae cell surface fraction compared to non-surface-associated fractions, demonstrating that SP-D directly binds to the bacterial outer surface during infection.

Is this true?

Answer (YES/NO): YES